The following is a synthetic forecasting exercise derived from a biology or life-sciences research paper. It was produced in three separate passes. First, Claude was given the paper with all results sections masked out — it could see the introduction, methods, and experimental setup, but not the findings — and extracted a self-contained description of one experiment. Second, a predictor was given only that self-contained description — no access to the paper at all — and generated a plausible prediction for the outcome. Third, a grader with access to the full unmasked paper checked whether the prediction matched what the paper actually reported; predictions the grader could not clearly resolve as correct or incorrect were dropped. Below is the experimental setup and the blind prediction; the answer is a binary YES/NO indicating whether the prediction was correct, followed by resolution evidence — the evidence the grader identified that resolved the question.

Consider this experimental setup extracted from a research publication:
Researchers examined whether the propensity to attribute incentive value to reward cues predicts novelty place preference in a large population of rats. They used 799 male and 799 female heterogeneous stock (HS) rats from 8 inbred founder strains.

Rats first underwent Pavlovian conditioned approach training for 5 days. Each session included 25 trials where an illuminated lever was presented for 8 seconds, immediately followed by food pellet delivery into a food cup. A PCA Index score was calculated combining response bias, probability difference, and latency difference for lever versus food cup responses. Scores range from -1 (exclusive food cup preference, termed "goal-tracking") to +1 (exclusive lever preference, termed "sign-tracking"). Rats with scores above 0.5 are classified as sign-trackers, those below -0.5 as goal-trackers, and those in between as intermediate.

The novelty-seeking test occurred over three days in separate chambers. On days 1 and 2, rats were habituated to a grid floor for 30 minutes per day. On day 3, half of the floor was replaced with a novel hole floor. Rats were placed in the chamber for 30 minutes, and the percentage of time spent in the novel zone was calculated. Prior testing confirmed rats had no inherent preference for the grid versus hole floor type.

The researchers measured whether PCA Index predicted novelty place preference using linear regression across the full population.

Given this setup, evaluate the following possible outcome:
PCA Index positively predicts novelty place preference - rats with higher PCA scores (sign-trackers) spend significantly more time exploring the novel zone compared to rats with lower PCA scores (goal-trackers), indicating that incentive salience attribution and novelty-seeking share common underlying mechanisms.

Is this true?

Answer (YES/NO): NO